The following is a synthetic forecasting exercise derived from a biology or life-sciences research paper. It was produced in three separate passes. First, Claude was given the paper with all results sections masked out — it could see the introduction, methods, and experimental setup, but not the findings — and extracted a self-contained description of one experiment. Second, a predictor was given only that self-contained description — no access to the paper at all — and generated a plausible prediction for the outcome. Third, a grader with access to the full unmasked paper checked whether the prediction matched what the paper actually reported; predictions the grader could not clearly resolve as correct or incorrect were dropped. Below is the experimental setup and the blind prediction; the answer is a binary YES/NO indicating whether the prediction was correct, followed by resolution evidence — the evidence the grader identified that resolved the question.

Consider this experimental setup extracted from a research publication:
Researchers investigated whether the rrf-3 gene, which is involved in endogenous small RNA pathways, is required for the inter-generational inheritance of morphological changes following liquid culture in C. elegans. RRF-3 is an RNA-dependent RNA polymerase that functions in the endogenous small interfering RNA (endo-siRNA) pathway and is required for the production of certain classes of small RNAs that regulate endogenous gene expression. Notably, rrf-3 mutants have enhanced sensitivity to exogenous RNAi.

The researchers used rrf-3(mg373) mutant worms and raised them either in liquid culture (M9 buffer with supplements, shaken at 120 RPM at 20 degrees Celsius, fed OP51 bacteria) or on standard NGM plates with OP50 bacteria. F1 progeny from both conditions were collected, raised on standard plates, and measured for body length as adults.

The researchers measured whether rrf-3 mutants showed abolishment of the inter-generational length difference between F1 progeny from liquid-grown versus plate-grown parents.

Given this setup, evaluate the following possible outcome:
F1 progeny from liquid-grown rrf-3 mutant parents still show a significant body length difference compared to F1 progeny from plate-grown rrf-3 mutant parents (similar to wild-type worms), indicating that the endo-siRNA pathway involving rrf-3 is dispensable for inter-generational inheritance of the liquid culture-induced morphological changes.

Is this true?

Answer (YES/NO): YES